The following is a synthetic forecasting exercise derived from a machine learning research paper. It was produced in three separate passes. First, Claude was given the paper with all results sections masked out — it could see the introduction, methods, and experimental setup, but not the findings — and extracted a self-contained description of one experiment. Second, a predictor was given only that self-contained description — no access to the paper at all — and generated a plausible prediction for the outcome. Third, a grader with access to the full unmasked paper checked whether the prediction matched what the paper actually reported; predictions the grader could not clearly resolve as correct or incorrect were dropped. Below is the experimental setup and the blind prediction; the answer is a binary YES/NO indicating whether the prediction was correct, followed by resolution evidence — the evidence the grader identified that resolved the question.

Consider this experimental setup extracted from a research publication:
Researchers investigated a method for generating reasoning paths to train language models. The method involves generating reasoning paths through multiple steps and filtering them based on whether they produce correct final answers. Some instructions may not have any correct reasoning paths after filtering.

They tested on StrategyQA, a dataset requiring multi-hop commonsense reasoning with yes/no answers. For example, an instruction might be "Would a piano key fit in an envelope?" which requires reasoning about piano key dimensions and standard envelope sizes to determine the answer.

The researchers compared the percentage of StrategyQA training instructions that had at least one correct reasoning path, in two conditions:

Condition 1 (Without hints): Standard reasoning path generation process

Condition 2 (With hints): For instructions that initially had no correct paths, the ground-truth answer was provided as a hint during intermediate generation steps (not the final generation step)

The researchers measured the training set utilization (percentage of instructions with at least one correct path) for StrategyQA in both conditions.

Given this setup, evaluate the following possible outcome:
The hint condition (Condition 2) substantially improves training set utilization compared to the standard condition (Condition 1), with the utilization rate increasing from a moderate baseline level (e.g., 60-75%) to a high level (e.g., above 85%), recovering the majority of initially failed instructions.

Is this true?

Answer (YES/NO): NO